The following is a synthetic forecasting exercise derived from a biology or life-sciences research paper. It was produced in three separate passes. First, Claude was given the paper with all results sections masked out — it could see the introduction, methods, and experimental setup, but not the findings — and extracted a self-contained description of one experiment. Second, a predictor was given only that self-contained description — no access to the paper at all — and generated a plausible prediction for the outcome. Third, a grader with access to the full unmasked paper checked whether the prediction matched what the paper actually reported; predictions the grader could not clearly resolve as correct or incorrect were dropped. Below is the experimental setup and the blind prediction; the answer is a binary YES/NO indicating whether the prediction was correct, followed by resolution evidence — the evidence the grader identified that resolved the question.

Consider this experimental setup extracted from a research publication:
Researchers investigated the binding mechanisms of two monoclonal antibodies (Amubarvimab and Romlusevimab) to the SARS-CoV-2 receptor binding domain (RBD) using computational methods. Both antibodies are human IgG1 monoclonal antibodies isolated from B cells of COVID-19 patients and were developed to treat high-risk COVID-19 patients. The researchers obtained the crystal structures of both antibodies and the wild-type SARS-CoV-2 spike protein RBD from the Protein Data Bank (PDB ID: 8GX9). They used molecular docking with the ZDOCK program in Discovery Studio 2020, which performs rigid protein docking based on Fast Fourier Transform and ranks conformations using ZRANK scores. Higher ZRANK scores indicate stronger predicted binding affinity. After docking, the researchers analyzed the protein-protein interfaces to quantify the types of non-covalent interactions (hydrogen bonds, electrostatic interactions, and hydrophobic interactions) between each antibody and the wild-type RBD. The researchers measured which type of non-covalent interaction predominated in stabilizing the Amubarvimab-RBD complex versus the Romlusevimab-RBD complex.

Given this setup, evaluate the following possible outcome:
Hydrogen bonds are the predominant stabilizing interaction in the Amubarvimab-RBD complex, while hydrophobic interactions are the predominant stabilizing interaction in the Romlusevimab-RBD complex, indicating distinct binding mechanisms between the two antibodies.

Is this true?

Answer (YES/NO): NO